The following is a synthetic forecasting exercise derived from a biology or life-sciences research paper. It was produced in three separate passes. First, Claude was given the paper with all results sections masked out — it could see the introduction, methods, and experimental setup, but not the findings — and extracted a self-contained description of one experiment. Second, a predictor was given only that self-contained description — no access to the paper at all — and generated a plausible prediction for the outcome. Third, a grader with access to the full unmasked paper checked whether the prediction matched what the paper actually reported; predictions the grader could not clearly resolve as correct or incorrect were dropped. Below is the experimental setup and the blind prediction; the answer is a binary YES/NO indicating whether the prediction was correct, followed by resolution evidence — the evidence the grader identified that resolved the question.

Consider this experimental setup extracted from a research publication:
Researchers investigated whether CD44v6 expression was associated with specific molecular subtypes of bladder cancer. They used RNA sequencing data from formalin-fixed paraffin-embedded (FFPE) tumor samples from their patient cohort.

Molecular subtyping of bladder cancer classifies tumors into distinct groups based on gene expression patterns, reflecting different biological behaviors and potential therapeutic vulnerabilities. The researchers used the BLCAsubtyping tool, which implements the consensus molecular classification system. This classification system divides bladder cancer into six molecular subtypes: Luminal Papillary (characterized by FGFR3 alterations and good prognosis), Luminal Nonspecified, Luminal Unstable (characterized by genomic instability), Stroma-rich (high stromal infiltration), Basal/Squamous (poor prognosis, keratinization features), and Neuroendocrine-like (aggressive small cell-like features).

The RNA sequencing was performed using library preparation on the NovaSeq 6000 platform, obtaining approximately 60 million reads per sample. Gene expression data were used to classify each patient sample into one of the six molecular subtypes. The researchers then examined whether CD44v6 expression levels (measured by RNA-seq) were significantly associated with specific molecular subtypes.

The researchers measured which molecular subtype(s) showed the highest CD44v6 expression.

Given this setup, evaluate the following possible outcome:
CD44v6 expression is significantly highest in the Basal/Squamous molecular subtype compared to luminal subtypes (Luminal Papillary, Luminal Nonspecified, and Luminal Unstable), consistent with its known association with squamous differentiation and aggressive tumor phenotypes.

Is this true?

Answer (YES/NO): NO